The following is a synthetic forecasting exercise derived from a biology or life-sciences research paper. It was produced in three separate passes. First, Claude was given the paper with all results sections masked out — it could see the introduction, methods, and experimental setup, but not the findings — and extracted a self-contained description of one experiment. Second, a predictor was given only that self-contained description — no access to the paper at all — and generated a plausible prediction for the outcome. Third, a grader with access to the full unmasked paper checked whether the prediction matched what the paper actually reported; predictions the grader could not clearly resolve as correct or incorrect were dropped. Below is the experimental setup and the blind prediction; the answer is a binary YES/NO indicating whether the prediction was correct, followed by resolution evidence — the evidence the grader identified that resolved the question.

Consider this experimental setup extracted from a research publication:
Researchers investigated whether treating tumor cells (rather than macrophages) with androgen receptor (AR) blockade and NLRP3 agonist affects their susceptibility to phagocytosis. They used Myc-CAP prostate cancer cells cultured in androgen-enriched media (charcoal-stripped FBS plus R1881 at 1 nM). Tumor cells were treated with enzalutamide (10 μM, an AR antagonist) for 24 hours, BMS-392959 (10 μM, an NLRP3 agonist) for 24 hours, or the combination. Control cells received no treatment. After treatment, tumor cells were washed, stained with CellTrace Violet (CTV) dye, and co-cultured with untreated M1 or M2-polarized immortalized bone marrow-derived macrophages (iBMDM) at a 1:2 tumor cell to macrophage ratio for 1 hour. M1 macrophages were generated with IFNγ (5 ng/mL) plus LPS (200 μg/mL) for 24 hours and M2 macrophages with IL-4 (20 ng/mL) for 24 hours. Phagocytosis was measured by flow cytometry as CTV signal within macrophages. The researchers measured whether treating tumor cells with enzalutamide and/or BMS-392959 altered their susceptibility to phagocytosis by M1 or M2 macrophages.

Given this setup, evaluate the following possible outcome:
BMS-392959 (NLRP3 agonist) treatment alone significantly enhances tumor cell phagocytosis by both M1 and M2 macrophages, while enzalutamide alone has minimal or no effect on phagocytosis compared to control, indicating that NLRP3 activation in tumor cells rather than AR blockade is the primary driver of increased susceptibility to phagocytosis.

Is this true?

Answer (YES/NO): NO